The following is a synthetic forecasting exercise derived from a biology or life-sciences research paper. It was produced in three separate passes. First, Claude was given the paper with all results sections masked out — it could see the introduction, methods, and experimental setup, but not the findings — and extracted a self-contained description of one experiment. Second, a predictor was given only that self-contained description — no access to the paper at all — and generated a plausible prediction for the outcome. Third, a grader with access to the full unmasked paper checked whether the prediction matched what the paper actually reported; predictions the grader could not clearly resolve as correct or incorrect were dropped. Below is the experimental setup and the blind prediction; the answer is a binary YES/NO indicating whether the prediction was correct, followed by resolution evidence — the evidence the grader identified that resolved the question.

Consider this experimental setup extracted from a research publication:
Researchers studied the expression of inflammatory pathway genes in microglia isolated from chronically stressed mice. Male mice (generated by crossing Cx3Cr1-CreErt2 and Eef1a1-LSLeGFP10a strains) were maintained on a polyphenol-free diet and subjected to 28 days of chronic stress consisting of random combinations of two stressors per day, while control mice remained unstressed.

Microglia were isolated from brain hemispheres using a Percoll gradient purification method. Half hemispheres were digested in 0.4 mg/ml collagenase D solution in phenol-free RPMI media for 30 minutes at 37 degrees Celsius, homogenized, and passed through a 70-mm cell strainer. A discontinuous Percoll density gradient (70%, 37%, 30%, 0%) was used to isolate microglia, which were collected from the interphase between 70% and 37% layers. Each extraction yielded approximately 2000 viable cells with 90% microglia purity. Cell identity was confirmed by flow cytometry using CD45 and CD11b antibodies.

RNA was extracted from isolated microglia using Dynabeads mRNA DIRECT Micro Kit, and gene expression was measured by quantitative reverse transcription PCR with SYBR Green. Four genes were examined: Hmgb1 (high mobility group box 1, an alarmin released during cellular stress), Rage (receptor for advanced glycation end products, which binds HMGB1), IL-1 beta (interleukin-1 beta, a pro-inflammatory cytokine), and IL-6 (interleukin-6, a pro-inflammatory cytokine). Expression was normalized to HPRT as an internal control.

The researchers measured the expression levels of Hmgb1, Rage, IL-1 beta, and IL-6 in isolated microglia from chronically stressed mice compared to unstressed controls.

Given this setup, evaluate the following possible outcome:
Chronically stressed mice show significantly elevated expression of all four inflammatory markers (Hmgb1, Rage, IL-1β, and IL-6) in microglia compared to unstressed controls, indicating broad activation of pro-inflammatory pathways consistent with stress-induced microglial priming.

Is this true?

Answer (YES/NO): NO